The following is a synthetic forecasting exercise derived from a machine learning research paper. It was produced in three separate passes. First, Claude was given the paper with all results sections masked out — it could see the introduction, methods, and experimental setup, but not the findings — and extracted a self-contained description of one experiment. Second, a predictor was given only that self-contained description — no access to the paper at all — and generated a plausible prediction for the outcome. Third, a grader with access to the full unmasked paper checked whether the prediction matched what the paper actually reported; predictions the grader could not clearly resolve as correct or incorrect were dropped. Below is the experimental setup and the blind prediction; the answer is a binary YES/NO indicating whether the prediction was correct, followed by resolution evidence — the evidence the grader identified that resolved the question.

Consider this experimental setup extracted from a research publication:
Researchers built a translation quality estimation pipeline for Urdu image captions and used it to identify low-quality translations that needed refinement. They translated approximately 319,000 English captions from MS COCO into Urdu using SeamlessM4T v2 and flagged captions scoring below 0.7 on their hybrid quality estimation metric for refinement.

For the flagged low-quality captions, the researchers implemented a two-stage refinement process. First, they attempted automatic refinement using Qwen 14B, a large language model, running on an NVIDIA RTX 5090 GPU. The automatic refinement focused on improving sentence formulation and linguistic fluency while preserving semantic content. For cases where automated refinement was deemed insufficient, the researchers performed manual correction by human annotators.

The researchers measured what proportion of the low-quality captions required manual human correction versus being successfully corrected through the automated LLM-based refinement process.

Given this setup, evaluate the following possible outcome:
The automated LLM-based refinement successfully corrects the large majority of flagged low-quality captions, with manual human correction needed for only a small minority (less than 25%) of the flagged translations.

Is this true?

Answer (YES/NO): YES